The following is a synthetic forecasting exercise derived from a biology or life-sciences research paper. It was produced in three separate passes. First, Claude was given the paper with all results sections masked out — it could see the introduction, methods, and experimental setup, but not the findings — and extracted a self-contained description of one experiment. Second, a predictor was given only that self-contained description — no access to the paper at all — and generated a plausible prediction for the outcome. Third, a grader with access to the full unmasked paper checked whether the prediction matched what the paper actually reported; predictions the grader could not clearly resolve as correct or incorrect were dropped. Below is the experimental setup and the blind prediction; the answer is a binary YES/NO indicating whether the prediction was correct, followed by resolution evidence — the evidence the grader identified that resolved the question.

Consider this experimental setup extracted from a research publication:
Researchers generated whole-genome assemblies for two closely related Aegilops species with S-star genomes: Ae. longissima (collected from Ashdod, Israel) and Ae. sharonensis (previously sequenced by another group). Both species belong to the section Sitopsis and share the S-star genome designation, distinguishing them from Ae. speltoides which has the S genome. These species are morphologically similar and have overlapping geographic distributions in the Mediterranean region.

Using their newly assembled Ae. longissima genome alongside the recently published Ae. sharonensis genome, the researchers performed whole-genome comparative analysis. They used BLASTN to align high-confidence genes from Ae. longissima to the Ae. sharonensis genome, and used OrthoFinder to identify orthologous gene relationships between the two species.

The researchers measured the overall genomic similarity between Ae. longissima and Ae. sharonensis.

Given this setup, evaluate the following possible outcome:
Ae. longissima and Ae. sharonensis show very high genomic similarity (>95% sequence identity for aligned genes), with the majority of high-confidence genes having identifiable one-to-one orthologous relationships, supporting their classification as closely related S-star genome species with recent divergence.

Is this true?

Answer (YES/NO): YES